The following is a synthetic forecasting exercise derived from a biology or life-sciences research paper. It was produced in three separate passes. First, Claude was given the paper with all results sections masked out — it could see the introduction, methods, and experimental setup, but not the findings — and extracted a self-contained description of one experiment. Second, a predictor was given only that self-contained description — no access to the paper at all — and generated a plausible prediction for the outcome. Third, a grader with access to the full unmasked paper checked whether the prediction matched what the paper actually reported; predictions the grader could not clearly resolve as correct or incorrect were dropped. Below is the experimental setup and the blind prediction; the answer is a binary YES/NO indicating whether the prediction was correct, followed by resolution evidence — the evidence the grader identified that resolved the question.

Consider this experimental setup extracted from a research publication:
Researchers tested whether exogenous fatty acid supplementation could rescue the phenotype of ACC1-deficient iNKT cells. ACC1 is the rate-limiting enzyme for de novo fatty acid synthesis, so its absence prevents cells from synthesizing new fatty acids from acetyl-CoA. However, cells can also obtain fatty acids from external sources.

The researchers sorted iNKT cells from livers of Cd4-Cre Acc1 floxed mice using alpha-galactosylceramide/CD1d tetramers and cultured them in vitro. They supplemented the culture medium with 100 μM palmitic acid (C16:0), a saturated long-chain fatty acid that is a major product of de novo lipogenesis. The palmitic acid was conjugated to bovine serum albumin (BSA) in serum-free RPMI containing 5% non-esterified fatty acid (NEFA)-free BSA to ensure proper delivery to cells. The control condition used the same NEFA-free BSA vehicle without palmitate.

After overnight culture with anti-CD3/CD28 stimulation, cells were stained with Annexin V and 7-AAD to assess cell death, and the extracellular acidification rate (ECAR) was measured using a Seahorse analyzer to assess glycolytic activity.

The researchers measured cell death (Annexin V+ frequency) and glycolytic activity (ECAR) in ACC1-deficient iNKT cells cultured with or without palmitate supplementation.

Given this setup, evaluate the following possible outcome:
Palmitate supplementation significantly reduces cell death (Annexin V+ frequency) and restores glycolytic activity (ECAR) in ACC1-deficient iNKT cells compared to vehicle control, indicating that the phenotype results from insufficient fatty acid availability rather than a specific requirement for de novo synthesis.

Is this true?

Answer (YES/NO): NO